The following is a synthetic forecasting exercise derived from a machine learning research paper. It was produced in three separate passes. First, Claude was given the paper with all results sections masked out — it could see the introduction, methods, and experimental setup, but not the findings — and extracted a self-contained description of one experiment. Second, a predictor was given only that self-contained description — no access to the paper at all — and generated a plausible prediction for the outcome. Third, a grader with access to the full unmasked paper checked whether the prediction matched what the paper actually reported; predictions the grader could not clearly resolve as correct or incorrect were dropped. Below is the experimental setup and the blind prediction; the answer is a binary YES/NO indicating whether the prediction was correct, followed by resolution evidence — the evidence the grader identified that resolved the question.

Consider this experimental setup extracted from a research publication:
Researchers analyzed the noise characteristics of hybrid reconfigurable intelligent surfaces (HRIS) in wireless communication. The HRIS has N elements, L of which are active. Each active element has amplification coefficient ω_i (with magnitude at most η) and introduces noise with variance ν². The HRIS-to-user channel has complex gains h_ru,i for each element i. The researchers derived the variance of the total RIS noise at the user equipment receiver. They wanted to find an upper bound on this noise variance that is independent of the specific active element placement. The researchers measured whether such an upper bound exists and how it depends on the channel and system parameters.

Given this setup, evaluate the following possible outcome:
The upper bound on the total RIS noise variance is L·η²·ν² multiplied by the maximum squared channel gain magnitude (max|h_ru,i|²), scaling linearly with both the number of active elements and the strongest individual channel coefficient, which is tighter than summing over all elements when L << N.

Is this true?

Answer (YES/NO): NO